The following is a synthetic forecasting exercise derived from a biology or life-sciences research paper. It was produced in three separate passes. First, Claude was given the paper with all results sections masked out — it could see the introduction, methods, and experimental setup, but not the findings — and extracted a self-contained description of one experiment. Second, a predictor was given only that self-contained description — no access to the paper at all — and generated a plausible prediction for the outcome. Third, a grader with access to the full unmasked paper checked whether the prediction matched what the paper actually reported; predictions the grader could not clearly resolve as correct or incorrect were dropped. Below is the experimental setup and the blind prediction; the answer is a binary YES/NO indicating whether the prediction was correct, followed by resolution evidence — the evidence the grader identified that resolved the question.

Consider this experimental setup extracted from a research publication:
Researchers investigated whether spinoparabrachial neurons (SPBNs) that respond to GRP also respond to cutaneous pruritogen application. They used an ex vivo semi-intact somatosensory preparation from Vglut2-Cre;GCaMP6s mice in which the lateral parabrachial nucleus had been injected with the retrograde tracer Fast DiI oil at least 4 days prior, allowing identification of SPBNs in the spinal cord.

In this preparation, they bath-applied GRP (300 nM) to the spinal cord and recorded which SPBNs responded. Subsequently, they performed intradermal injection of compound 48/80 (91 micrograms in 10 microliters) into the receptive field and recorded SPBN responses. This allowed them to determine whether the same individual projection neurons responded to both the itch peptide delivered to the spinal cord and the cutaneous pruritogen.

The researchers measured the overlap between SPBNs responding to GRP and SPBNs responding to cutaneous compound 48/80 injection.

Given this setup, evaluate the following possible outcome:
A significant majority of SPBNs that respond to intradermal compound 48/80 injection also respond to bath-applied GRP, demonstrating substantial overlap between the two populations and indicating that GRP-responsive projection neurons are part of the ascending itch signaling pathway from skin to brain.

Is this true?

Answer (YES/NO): YES